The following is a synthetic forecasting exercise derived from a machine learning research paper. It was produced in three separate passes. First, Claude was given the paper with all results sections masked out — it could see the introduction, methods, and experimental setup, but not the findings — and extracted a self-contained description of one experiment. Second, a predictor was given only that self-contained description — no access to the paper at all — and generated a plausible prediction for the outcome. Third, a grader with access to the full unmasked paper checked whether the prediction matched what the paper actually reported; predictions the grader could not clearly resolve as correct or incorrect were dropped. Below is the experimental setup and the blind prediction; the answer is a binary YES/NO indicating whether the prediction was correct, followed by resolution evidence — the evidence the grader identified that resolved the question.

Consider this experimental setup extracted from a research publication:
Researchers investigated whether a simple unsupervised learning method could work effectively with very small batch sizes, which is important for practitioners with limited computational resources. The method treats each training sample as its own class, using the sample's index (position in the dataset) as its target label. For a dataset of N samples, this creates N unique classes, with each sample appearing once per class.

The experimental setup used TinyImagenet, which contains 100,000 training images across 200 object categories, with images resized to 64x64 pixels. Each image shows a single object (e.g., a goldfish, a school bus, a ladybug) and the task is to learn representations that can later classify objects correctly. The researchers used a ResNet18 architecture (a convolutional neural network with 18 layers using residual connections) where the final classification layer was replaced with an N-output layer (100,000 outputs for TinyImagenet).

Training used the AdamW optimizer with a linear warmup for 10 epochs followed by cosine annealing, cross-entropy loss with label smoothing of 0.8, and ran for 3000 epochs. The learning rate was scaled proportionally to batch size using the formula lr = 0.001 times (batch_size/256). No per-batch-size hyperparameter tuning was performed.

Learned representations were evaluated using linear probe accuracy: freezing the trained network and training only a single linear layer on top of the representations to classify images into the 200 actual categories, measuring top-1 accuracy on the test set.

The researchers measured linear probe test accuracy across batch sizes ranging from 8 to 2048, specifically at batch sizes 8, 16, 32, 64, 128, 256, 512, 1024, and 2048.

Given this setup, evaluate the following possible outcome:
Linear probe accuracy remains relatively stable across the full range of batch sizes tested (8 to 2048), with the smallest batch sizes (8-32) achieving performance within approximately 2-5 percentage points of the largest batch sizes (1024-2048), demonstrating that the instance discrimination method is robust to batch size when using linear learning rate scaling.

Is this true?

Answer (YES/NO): NO